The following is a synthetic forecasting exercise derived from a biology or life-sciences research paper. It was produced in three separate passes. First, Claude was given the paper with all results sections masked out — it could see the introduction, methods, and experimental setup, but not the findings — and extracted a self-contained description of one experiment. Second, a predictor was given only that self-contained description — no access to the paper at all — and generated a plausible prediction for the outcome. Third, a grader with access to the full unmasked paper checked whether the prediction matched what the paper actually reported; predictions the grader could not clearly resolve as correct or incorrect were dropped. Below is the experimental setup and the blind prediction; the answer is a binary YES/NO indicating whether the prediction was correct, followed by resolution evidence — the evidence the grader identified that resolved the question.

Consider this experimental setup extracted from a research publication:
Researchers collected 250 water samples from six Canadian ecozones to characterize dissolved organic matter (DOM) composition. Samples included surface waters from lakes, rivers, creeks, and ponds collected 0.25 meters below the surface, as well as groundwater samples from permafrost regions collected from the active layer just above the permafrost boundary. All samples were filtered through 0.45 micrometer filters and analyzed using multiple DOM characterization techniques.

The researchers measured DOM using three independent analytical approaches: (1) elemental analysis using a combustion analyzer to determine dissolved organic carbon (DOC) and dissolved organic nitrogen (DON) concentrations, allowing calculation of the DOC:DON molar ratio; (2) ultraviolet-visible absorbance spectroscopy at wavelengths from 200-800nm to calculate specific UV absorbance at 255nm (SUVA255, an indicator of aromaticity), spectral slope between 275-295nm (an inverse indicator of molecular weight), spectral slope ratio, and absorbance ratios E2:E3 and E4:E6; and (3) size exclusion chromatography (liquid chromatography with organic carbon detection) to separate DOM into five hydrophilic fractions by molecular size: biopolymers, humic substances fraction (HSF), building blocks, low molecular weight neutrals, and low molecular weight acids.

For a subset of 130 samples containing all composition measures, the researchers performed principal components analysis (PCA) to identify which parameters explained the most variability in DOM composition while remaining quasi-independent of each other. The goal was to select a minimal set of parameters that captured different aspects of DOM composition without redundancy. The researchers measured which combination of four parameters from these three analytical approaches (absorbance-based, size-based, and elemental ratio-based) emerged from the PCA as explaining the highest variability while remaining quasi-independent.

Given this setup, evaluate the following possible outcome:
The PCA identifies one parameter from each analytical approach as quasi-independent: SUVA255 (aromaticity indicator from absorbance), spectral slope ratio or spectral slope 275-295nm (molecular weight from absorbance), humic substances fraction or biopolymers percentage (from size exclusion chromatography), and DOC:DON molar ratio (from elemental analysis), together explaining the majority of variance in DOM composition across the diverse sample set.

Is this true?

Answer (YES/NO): YES